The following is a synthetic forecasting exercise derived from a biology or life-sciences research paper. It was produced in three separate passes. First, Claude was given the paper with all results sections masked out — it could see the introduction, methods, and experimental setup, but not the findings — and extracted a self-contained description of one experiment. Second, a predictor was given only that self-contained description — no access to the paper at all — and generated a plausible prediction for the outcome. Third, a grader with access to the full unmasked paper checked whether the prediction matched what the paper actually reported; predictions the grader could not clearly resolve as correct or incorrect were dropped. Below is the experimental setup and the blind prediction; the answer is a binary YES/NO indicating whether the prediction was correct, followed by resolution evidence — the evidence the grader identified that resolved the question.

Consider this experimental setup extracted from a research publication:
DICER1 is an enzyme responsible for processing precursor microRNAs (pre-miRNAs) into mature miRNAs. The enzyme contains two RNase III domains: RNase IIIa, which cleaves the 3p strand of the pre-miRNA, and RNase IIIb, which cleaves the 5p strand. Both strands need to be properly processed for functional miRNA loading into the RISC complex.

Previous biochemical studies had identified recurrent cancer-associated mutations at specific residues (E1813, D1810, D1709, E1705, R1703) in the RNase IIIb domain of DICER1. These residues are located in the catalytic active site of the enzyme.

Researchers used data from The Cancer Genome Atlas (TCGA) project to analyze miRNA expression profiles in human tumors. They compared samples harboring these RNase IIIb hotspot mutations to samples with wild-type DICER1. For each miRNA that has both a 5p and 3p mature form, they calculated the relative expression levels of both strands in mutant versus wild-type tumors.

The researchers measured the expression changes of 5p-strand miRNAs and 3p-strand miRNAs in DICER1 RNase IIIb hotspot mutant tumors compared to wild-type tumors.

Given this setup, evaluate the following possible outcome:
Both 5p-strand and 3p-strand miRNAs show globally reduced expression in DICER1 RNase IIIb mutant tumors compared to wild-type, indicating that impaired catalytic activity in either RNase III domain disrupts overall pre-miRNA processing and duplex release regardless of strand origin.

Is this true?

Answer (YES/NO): NO